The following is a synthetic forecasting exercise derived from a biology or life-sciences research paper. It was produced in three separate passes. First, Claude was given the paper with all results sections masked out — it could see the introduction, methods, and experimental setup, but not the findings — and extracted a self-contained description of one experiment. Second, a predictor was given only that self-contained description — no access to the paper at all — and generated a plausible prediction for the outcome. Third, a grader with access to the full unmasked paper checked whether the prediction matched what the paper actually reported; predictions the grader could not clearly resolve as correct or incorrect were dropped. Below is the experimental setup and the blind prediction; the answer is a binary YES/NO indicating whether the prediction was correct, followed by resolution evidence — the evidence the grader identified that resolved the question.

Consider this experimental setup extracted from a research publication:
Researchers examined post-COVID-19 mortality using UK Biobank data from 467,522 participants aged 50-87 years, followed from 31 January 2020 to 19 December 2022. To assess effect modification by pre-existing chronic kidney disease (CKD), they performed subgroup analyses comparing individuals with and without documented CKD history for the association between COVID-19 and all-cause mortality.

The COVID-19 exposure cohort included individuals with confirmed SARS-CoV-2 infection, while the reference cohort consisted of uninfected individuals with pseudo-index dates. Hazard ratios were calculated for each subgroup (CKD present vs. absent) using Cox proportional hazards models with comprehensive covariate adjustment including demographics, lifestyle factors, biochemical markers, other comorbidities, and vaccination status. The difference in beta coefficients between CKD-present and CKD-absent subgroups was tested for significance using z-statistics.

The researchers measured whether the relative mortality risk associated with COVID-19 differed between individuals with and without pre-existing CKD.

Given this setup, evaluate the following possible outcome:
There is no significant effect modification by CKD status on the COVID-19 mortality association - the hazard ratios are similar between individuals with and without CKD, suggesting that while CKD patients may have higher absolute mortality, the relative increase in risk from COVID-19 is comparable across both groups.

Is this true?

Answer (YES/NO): NO